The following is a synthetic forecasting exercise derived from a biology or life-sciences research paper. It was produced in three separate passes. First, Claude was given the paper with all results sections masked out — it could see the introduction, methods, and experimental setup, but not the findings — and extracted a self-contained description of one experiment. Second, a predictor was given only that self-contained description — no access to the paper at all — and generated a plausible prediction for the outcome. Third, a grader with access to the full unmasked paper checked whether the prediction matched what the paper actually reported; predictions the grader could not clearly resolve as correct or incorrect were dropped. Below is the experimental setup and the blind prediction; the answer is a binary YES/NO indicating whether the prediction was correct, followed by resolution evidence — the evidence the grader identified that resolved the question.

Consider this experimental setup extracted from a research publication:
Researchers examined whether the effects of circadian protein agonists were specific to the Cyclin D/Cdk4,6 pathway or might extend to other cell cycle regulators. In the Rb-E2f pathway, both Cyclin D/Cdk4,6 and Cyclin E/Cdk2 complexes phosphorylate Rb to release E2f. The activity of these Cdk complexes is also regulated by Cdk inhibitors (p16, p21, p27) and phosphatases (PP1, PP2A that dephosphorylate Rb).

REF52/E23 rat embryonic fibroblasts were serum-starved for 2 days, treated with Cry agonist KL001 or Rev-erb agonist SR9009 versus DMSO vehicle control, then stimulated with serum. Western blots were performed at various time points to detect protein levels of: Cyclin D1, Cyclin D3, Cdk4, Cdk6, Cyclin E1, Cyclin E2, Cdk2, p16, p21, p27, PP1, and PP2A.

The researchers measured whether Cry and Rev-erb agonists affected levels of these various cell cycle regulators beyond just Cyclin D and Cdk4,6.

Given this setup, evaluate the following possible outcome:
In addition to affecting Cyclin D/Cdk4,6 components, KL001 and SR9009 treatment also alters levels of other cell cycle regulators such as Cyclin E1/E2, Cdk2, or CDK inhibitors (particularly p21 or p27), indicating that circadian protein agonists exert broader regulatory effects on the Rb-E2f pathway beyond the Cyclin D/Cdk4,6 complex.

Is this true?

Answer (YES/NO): YES